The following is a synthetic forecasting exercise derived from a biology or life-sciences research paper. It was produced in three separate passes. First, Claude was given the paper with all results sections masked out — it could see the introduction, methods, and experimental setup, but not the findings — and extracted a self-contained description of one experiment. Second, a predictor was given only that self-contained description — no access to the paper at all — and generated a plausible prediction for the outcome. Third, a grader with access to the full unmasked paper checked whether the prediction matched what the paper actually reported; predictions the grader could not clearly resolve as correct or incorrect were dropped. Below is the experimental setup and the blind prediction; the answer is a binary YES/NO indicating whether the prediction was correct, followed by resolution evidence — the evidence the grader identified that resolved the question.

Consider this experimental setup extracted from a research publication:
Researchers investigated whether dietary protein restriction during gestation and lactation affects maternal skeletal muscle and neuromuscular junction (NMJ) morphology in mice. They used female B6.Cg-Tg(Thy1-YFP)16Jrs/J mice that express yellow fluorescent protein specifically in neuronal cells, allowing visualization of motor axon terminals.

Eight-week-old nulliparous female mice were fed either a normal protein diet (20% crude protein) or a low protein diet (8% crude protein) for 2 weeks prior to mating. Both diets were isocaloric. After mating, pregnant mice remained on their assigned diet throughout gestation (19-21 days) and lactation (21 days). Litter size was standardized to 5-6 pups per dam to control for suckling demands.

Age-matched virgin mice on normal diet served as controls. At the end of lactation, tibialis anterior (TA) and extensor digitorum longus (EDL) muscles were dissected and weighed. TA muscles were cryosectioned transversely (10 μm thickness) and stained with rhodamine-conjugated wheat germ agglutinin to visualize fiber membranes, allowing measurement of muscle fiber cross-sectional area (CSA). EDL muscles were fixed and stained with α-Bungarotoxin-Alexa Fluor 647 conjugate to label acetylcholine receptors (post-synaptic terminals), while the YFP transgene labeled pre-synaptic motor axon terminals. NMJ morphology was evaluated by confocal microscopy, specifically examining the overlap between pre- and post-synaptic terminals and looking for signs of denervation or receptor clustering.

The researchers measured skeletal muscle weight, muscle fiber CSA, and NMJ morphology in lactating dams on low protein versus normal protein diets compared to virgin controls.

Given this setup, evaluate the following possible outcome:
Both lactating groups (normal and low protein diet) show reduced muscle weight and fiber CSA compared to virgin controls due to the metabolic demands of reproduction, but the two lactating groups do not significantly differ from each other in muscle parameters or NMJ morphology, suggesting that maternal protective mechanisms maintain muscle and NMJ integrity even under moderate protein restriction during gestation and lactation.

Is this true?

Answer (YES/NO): NO